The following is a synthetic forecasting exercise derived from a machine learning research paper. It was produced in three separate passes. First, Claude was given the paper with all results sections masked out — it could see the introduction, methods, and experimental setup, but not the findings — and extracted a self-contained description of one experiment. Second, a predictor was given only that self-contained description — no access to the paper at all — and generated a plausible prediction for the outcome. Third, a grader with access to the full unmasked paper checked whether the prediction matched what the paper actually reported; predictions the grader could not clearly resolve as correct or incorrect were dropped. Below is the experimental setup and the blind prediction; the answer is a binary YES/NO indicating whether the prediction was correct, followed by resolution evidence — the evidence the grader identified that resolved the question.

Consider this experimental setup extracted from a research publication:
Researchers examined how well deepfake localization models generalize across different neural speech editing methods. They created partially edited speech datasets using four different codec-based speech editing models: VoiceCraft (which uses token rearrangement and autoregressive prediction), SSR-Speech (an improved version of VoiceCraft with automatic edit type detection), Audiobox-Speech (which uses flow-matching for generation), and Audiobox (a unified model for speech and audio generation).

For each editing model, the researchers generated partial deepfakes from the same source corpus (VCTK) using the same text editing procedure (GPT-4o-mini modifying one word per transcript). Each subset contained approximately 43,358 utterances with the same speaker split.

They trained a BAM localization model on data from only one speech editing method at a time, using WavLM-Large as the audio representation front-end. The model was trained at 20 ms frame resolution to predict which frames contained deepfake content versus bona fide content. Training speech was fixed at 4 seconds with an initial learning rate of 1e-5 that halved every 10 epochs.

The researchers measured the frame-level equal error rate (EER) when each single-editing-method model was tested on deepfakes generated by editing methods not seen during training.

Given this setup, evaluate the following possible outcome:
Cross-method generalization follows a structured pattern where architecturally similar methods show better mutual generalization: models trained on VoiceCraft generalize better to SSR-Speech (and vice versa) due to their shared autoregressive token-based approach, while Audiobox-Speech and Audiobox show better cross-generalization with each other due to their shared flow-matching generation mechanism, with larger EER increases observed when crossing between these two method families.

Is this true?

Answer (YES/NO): YES